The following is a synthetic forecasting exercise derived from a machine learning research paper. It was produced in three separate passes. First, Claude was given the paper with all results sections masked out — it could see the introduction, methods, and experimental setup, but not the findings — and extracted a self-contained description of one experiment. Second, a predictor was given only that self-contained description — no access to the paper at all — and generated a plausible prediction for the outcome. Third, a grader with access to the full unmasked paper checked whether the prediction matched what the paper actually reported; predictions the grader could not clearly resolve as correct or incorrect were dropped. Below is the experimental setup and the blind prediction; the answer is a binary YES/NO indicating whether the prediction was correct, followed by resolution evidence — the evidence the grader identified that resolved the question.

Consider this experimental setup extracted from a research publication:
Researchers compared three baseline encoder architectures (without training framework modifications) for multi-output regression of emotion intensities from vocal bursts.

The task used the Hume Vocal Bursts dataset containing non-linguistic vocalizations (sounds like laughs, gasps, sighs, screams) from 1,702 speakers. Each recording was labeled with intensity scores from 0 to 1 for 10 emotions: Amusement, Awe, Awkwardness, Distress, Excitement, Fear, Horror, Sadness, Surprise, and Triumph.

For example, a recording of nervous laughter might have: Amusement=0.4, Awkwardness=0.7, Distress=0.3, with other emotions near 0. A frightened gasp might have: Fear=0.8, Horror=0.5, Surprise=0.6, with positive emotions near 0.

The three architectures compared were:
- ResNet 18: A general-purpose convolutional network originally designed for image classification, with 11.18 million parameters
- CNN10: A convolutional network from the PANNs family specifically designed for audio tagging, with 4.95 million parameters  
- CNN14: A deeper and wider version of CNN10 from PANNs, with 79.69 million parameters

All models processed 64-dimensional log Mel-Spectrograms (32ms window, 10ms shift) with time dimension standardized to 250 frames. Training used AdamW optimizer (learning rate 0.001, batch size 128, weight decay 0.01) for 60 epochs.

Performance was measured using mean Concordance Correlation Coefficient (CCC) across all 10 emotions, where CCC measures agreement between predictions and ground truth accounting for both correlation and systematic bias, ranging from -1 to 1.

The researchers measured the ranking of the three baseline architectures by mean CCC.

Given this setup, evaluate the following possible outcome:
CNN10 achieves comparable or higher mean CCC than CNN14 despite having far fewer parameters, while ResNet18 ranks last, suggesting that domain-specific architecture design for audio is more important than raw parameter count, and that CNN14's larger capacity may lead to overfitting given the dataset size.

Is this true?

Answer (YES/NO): YES